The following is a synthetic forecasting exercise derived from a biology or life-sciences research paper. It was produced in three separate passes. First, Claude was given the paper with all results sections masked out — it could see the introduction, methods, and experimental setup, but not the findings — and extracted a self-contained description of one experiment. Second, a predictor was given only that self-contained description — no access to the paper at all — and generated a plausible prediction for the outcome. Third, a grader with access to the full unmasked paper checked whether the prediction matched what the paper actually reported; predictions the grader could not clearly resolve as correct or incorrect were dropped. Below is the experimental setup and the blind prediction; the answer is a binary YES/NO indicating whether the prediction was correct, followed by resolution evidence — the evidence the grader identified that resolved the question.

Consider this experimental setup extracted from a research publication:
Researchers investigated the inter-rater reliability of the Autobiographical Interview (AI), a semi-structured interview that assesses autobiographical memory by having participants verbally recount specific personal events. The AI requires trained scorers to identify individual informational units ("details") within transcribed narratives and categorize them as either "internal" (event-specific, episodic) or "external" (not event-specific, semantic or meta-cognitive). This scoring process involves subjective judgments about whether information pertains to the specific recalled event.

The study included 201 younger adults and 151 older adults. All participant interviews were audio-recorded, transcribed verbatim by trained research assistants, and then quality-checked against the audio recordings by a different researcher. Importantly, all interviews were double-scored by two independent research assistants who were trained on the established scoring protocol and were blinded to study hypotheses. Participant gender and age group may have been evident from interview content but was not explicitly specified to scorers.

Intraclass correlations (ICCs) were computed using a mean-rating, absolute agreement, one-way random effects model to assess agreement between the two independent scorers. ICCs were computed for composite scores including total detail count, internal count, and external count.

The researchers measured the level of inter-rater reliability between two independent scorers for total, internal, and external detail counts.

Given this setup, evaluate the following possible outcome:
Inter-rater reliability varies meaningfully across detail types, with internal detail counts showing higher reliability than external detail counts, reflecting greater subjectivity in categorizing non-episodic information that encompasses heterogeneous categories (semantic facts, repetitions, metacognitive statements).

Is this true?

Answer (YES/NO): YES